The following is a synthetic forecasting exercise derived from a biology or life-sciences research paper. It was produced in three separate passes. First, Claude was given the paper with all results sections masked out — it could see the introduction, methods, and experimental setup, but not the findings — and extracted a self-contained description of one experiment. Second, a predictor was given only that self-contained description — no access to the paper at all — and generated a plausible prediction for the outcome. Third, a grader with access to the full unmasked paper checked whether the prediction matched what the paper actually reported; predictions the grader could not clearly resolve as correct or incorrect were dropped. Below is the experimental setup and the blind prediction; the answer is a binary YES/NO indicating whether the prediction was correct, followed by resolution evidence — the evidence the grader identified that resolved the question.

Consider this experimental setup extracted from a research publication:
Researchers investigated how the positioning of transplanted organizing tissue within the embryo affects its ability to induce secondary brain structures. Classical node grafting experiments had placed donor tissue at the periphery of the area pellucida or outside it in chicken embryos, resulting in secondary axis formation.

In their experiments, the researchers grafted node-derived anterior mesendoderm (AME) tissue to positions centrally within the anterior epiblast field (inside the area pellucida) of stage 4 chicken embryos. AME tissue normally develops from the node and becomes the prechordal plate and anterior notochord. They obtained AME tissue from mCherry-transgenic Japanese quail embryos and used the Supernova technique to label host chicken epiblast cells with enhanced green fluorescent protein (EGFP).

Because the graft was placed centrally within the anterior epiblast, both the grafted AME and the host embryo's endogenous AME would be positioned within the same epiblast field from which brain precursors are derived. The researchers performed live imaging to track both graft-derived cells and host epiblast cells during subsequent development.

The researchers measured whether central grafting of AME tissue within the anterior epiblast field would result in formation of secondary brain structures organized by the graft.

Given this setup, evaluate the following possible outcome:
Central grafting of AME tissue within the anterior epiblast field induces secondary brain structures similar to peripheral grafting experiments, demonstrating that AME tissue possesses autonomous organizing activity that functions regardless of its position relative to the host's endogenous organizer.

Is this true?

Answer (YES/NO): NO